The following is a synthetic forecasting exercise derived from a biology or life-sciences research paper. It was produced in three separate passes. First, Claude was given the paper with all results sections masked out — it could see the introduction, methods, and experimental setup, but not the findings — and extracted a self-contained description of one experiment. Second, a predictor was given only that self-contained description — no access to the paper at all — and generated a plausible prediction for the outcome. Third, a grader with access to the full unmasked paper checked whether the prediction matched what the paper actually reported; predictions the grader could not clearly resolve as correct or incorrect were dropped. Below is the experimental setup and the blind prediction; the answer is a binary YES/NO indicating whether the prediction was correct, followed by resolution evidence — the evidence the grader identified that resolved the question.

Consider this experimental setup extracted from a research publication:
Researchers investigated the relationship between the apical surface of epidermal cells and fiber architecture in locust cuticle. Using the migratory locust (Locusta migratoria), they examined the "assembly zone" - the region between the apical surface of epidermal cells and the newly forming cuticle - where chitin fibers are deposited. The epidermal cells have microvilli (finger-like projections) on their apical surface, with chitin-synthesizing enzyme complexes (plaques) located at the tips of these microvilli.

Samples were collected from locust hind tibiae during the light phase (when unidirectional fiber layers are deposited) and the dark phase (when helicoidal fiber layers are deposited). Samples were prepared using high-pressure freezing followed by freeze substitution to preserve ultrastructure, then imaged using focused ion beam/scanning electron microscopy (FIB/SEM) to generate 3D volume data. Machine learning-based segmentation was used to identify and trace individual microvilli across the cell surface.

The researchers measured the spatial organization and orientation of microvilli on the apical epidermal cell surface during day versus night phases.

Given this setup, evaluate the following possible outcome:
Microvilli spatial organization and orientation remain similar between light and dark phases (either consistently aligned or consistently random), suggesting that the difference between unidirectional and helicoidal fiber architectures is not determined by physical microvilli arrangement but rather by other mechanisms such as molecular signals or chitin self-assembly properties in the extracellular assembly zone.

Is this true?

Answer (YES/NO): NO